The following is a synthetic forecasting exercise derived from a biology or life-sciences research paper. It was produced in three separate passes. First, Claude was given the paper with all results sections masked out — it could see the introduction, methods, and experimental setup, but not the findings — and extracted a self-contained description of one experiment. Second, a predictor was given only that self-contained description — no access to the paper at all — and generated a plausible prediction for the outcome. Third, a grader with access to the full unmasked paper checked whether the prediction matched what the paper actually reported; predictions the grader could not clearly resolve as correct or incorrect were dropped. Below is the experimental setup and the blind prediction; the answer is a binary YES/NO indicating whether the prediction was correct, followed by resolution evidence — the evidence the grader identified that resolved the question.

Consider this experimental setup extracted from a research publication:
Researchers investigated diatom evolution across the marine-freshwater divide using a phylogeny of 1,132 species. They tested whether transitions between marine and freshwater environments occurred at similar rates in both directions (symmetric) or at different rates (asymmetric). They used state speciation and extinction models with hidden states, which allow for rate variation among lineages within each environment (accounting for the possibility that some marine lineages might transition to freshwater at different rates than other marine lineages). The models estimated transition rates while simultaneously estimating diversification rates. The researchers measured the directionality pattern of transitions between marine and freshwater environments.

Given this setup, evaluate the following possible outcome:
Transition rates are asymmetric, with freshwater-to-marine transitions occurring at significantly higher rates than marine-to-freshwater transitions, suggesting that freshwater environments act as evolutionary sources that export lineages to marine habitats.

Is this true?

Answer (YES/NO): NO